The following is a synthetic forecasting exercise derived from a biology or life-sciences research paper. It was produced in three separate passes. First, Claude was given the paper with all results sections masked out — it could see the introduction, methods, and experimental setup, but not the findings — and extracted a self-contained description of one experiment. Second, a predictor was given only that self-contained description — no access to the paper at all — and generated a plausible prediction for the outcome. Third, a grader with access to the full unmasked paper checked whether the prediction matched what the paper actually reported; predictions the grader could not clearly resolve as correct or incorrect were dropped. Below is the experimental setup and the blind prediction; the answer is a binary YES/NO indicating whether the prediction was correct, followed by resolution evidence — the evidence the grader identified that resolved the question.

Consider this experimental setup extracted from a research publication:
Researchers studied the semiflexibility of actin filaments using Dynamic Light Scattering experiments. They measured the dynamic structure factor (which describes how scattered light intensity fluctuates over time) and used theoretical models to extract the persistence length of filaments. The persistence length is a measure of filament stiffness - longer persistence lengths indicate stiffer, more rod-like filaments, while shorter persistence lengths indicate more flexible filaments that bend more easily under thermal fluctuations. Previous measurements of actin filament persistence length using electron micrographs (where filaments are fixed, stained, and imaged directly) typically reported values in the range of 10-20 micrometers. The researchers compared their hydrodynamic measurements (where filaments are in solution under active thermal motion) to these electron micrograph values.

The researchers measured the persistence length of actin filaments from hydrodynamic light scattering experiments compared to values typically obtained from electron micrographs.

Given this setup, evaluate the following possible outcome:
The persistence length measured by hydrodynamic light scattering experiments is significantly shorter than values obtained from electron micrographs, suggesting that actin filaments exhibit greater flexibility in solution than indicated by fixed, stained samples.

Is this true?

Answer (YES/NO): YES